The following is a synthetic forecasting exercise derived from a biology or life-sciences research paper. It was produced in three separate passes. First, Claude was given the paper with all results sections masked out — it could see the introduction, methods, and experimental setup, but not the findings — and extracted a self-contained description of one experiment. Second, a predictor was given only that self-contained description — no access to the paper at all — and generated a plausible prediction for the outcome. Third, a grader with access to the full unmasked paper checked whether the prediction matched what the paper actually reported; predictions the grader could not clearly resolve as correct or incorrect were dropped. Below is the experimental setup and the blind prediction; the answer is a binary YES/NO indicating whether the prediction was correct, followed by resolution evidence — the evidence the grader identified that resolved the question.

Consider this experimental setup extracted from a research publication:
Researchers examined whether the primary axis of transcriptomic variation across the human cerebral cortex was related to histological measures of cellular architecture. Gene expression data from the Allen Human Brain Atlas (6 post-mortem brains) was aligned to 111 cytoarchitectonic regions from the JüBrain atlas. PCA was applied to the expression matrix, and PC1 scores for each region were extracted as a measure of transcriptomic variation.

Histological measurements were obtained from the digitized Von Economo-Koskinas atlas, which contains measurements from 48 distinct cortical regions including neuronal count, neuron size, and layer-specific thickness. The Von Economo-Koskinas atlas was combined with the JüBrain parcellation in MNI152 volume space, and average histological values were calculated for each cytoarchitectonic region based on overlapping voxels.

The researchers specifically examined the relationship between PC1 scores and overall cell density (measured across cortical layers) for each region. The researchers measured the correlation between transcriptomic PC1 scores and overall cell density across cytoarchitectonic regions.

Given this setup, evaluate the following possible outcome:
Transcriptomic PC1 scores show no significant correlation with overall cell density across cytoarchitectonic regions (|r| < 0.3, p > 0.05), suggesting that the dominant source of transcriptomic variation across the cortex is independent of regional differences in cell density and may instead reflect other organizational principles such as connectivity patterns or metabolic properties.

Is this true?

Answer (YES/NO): NO